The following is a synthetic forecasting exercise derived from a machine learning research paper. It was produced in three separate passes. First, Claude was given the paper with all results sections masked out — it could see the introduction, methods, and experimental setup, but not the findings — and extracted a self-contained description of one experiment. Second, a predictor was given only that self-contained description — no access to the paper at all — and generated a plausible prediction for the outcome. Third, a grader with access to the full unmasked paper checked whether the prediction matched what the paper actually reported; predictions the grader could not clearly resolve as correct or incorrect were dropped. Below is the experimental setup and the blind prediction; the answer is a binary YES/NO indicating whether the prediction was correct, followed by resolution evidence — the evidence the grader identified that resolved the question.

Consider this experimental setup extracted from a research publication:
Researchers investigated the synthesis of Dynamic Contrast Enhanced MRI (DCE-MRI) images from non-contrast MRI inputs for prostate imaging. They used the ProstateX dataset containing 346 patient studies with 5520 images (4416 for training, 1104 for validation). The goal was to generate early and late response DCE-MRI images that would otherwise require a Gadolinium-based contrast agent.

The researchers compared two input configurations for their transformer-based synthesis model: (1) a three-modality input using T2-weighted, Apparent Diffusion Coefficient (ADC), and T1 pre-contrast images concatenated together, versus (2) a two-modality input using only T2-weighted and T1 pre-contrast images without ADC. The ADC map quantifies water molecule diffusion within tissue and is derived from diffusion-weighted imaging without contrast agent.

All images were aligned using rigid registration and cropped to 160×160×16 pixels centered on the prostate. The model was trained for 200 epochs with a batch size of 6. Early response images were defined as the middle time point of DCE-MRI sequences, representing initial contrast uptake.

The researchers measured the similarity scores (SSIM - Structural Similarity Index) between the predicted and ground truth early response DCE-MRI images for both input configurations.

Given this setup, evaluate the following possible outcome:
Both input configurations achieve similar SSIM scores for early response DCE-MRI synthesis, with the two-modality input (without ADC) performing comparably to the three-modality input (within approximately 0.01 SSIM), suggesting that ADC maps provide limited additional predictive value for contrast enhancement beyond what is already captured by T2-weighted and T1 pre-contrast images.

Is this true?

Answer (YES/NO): NO